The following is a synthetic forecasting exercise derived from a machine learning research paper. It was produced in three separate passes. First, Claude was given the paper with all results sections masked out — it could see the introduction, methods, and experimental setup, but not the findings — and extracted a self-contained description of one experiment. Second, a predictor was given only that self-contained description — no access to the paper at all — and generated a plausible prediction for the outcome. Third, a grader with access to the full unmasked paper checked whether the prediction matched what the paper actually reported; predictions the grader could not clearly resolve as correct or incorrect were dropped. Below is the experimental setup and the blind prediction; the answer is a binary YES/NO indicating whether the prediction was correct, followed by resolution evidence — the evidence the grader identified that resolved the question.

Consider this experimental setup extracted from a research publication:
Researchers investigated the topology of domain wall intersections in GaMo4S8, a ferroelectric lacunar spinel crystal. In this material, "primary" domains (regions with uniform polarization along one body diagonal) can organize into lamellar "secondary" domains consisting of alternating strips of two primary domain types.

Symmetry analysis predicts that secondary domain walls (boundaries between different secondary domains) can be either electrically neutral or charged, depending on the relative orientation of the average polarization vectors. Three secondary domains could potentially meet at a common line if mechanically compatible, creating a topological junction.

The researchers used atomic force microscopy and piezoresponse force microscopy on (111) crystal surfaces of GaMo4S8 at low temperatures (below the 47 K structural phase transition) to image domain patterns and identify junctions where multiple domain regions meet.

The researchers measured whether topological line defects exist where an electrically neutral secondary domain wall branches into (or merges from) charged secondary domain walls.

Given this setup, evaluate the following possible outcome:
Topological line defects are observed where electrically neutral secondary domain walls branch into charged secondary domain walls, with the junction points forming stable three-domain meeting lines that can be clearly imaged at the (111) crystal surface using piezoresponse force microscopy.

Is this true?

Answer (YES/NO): NO